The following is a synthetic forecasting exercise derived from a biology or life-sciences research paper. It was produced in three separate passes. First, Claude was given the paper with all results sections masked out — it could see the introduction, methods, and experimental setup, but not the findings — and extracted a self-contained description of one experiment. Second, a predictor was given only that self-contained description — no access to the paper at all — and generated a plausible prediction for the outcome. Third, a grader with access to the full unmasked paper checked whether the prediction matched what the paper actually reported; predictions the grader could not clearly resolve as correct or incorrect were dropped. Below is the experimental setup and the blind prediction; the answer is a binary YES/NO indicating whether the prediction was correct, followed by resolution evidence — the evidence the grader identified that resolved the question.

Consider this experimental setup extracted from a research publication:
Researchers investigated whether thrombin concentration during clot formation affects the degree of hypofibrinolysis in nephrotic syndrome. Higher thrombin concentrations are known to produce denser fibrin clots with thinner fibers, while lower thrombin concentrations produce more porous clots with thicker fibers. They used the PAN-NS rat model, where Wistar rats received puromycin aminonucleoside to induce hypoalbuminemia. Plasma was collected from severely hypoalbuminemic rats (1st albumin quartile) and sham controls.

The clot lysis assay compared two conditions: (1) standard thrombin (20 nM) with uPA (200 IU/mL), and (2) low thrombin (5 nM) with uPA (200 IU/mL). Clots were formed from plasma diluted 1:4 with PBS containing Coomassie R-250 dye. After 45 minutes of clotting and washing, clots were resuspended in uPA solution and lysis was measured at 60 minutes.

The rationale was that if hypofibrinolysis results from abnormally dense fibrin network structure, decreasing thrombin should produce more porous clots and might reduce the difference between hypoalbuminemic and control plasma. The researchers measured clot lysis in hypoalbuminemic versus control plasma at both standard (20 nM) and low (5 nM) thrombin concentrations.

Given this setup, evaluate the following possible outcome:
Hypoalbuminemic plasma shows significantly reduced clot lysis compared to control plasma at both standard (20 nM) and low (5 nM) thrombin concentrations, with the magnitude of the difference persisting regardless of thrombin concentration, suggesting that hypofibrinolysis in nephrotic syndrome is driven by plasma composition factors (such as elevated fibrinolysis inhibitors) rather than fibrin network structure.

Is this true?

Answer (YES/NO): NO